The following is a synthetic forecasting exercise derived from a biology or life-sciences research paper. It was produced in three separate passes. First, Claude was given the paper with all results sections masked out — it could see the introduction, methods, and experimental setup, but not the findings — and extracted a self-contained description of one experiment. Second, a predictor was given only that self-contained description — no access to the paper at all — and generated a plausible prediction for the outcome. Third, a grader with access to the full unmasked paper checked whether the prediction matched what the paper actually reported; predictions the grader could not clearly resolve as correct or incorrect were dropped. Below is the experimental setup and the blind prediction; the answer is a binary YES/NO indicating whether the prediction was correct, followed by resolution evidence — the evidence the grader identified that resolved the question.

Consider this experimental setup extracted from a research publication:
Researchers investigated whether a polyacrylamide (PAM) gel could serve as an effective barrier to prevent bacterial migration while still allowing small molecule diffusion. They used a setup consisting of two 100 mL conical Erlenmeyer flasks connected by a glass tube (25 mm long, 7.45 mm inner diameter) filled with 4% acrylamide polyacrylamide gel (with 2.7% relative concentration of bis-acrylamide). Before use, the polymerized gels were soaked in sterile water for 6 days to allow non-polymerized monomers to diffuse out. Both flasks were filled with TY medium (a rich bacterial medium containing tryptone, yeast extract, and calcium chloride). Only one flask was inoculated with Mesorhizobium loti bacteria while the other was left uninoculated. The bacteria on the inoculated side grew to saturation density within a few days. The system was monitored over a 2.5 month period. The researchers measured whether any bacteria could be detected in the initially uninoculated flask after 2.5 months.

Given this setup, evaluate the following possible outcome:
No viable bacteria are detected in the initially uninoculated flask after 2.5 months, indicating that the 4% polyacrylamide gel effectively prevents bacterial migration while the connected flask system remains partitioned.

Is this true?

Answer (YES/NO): YES